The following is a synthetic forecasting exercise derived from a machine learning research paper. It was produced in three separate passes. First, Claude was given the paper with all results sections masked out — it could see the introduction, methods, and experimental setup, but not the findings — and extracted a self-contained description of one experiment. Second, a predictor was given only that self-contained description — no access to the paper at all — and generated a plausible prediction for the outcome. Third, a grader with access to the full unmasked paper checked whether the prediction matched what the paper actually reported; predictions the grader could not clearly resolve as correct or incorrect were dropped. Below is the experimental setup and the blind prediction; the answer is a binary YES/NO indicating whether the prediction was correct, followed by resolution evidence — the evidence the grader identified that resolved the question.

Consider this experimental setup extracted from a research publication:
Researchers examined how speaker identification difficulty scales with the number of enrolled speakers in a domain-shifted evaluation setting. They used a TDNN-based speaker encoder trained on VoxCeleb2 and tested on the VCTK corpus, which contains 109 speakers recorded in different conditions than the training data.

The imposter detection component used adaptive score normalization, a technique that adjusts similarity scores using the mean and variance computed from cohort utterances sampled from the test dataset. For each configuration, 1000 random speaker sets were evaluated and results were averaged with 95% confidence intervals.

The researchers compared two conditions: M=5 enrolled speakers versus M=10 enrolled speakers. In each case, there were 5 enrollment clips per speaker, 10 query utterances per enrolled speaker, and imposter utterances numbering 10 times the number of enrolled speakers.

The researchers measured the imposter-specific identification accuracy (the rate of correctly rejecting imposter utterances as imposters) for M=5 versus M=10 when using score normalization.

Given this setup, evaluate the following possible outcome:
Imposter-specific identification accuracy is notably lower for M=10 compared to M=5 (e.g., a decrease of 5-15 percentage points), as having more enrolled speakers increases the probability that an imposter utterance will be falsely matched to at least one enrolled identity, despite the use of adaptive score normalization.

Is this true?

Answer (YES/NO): NO